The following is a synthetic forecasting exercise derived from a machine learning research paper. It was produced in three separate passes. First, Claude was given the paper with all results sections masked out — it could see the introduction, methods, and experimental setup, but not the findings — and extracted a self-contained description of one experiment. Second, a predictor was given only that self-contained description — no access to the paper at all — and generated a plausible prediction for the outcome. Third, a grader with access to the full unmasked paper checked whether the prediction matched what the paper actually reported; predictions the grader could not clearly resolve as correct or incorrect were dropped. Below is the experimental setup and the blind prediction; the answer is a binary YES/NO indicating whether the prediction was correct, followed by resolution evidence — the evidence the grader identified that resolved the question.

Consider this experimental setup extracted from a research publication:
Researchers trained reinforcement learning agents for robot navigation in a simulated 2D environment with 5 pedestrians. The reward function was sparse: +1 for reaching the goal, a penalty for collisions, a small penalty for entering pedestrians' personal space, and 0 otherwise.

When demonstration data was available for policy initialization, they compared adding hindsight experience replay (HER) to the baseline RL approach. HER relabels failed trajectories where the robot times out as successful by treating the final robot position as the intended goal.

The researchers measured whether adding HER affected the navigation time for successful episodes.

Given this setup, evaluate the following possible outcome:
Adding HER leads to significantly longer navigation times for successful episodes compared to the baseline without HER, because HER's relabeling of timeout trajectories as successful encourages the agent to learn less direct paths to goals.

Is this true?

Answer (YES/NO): NO